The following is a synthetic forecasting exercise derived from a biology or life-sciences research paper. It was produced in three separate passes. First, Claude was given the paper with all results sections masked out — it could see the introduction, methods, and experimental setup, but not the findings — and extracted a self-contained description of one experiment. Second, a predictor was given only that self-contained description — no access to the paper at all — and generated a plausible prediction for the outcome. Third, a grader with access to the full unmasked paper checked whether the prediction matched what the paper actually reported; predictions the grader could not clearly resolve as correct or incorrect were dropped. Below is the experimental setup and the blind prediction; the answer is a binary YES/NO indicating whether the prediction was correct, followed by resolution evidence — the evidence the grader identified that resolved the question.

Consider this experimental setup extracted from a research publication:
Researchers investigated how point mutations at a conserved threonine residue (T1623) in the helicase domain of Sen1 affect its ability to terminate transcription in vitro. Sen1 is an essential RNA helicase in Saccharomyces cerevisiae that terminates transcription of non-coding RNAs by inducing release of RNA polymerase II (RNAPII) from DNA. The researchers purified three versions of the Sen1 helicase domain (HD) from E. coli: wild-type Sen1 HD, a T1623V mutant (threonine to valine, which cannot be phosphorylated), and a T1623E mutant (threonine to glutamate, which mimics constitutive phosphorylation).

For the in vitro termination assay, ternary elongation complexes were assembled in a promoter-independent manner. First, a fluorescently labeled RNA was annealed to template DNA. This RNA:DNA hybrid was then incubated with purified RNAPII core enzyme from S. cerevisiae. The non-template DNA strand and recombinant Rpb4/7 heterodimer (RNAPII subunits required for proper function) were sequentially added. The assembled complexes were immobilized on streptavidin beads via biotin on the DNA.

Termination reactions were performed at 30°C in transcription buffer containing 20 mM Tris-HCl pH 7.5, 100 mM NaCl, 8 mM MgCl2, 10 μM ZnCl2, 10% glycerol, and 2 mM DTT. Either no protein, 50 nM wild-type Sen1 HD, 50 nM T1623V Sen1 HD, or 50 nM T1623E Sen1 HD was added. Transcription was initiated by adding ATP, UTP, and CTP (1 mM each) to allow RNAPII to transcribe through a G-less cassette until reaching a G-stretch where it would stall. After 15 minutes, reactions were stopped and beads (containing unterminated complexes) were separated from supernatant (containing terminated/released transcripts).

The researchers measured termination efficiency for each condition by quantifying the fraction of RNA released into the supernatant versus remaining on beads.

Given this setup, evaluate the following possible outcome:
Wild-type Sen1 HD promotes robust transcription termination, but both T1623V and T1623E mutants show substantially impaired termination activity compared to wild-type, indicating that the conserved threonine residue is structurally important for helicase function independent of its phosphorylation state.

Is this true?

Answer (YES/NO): NO